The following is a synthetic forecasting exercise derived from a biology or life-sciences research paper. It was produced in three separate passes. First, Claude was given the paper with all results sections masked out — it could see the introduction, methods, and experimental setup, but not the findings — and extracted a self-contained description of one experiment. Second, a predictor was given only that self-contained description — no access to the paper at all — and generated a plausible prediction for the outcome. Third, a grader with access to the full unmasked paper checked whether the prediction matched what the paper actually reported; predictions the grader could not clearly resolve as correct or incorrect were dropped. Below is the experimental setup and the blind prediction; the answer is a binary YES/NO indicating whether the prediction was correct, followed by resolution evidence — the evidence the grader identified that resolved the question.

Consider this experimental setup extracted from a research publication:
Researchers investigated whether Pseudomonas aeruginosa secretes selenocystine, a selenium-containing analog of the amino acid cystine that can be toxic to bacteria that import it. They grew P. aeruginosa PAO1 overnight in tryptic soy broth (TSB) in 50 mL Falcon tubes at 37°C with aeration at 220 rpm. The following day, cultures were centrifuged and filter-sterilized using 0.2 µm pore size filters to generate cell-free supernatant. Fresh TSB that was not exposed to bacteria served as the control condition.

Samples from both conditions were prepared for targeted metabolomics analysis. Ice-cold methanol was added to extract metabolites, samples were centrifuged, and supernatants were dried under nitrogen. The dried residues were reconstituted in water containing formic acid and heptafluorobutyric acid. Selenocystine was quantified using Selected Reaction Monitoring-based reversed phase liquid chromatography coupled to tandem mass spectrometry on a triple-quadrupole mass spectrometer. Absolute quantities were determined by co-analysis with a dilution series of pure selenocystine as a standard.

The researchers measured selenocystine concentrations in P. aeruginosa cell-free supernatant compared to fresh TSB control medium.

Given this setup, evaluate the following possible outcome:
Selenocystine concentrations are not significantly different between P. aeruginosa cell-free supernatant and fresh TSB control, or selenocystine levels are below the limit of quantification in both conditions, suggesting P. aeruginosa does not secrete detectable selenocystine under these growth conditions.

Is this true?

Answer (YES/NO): NO